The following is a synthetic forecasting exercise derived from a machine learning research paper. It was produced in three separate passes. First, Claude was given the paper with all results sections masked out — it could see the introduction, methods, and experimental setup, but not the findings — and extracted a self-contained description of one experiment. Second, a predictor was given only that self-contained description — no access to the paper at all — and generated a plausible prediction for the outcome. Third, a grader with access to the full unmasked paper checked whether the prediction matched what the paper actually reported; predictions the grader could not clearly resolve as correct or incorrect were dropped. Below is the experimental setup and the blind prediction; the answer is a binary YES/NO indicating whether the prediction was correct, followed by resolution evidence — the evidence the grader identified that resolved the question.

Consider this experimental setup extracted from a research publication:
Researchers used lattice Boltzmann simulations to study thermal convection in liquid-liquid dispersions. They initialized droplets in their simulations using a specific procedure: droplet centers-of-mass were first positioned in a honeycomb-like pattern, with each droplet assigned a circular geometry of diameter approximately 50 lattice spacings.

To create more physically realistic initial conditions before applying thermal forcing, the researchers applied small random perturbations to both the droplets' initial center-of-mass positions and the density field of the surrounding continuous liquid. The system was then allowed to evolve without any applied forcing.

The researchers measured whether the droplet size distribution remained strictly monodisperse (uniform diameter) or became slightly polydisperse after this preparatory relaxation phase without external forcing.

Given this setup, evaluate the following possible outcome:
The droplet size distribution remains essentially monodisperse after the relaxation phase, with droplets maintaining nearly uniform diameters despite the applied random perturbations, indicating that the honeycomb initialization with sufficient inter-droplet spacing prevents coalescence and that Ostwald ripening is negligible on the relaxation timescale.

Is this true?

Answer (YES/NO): NO